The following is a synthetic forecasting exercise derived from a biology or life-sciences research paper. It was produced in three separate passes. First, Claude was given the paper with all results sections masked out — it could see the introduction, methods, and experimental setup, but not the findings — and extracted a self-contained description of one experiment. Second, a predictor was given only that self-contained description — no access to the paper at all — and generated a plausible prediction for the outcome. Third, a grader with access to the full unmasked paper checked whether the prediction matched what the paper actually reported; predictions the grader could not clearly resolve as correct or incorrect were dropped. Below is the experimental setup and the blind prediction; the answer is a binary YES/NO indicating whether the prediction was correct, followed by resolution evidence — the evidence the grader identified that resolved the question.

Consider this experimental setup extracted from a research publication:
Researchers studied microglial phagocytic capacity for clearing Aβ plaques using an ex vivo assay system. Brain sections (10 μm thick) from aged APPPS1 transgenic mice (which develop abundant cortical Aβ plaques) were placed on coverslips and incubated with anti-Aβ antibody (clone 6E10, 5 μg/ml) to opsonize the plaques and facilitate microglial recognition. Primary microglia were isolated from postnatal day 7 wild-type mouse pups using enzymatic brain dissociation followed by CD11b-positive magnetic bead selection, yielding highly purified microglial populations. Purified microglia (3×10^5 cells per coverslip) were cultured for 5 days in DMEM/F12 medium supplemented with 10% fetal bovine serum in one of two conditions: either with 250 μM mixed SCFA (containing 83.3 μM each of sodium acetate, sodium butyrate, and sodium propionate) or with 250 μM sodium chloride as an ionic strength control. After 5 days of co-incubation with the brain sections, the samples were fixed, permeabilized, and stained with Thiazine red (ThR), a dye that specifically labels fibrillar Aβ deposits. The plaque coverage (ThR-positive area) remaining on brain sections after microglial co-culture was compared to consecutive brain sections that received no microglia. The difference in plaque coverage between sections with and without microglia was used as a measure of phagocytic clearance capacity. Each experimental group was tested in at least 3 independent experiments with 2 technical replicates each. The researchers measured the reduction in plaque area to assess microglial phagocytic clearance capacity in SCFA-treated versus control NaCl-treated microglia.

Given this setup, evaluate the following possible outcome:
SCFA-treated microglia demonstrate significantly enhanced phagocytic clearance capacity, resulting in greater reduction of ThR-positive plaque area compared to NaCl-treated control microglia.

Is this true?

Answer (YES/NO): NO